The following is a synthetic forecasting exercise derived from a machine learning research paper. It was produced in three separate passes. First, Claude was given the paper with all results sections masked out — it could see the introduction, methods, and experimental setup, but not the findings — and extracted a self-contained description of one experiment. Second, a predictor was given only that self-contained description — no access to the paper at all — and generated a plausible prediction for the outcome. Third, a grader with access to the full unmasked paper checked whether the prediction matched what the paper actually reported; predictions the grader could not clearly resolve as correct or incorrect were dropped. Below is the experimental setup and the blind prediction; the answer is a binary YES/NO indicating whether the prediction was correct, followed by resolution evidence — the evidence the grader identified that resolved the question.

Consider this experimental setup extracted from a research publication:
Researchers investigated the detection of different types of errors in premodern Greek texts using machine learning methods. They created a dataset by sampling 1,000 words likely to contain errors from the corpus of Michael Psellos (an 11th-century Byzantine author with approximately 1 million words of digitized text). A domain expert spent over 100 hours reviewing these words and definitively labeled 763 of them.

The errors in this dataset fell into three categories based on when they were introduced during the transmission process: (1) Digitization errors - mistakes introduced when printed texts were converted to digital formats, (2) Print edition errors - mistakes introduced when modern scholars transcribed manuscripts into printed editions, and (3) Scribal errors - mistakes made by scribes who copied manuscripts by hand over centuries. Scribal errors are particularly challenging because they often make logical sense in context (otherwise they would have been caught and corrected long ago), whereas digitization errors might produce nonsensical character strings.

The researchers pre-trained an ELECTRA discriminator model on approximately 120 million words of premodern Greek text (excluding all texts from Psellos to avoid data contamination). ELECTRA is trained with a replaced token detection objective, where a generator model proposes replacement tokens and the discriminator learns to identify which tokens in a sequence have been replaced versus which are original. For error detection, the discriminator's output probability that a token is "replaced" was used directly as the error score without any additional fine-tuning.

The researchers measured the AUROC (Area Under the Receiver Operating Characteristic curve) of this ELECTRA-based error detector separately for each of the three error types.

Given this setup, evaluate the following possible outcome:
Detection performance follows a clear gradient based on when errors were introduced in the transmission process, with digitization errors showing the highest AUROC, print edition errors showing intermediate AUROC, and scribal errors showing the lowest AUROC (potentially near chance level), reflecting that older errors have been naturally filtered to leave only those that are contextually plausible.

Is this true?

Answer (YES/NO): YES